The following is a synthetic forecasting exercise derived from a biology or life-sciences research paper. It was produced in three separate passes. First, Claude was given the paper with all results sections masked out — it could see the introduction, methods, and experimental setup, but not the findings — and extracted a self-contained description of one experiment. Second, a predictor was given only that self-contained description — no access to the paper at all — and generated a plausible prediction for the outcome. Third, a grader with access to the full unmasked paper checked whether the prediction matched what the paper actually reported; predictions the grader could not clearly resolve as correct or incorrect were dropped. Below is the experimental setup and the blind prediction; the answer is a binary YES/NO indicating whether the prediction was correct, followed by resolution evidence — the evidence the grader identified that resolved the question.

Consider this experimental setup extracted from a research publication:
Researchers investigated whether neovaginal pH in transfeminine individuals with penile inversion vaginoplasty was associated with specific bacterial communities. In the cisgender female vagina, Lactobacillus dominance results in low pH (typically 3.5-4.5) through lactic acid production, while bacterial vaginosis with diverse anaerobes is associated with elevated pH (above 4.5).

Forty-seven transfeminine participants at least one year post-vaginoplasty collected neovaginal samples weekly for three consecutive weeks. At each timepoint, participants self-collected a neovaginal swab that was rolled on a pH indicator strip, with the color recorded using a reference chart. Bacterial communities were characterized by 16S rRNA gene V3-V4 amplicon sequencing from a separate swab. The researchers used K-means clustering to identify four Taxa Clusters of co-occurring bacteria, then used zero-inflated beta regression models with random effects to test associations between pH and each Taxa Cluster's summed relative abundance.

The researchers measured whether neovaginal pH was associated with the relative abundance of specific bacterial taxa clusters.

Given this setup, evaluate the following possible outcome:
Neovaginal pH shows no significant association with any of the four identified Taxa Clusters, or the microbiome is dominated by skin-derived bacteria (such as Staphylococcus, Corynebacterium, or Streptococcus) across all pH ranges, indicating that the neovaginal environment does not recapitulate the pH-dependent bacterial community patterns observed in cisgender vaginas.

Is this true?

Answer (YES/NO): NO